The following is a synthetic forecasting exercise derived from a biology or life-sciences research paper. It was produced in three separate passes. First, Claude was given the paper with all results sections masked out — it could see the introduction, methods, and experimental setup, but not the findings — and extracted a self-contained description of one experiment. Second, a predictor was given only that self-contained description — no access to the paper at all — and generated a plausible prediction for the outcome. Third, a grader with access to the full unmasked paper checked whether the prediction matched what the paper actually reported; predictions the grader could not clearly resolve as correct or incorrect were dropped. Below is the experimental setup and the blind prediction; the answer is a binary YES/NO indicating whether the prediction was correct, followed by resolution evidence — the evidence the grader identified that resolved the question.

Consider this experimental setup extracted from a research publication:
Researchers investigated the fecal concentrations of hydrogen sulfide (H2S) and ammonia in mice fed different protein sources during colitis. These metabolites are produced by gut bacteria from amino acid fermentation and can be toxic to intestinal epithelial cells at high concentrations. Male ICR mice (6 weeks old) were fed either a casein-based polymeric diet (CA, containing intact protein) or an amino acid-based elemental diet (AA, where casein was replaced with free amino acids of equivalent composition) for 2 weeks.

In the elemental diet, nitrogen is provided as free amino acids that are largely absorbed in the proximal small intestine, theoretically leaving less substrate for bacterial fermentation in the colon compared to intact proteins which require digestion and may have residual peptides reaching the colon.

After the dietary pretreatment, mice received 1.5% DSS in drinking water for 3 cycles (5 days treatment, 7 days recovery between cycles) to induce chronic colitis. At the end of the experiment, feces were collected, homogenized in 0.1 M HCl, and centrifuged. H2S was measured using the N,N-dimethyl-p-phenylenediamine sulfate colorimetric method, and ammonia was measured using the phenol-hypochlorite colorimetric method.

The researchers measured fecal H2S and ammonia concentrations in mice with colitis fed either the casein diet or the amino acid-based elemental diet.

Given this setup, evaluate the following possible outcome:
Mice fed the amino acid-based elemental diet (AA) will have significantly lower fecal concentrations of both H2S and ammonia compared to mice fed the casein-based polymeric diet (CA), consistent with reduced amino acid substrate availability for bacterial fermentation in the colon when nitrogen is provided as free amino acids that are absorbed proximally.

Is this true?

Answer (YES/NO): YES